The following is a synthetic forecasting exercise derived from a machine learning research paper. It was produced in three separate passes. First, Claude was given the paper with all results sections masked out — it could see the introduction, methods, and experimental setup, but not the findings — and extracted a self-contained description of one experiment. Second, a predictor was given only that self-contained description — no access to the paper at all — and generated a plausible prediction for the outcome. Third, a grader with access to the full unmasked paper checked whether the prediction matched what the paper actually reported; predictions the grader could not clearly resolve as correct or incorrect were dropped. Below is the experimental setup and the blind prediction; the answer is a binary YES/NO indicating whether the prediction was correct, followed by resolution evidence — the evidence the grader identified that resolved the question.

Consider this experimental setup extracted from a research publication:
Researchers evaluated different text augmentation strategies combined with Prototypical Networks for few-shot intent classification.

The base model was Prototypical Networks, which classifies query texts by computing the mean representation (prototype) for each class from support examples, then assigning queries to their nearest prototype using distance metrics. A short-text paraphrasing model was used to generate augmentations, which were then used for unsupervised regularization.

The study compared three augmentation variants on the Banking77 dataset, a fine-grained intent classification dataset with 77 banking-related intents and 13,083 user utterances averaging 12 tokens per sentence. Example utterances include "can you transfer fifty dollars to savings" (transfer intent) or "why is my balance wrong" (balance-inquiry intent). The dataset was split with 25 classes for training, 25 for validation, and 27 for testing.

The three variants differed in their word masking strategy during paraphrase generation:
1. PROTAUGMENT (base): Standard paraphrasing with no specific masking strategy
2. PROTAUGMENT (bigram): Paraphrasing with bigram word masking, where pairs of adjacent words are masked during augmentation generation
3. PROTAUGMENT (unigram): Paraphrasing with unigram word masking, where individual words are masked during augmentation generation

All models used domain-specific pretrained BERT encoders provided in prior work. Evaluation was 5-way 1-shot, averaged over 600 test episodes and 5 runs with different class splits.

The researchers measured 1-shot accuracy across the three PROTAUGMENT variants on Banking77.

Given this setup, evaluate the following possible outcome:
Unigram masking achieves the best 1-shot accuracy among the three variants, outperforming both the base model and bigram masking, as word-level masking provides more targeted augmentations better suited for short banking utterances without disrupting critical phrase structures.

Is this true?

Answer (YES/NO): YES